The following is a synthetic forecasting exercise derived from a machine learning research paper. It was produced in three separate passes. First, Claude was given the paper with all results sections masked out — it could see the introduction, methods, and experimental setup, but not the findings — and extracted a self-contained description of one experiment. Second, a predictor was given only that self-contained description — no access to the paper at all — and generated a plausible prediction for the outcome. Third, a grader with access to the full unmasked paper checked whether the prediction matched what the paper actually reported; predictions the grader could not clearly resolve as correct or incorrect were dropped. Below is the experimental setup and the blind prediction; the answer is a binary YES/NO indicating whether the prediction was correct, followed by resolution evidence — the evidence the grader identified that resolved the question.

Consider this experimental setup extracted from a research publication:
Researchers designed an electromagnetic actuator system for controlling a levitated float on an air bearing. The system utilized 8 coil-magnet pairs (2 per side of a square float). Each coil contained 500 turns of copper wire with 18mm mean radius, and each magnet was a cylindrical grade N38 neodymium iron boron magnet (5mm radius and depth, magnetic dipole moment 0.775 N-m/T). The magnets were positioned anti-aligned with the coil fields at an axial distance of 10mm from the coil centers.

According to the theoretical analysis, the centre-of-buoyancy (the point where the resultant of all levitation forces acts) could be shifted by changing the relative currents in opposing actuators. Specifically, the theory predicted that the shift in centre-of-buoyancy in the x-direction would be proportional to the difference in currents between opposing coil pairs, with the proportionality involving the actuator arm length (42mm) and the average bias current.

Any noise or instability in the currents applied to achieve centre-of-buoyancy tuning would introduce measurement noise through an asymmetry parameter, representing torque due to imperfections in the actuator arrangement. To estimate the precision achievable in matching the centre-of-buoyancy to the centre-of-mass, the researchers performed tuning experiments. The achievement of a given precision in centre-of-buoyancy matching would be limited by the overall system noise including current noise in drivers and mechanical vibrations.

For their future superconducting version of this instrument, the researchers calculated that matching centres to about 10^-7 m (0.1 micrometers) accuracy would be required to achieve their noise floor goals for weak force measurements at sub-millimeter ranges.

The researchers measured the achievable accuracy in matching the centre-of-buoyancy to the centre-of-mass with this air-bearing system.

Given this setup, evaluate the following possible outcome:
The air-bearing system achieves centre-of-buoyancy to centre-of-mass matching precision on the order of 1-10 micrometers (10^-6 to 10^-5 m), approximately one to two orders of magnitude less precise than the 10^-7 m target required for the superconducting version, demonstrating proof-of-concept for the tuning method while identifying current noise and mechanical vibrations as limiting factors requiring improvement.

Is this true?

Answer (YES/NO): NO